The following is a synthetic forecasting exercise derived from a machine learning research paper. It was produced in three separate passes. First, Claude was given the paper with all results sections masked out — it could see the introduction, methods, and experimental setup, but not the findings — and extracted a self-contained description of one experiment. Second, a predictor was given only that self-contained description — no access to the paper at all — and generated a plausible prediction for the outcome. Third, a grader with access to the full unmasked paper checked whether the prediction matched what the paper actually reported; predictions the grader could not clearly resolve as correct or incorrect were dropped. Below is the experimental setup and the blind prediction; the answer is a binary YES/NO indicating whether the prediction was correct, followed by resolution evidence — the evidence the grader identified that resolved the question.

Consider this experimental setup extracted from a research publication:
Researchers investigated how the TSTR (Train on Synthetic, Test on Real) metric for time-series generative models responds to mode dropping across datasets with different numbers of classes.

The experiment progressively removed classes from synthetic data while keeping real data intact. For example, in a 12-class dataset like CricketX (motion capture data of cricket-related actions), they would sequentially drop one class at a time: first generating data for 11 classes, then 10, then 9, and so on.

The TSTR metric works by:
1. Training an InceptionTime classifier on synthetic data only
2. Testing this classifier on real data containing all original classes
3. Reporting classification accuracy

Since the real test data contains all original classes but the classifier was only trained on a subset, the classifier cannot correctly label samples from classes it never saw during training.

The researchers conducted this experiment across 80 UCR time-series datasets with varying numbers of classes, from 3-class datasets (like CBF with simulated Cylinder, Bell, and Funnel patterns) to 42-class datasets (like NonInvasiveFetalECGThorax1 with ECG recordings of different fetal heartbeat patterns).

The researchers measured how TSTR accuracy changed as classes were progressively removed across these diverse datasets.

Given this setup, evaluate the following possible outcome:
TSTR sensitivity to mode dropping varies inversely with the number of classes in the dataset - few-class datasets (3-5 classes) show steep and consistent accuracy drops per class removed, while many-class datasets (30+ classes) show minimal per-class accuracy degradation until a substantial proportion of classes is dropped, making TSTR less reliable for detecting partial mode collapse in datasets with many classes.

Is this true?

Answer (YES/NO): NO